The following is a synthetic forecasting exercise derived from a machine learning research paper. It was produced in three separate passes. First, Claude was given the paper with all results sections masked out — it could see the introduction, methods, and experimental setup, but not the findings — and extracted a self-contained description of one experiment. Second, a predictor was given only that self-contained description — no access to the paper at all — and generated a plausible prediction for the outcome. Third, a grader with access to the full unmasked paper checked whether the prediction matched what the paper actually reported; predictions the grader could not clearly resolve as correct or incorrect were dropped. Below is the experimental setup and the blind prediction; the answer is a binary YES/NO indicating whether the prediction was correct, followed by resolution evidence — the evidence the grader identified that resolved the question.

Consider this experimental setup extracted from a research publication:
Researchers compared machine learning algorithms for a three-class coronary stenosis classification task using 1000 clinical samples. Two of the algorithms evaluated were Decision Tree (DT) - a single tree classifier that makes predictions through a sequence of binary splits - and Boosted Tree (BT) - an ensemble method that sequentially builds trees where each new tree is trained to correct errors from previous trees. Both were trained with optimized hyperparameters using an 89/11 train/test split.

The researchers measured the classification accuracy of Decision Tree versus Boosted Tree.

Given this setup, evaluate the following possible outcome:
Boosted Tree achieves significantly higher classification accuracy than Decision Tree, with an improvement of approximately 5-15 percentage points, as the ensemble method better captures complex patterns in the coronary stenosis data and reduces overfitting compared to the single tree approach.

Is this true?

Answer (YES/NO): NO